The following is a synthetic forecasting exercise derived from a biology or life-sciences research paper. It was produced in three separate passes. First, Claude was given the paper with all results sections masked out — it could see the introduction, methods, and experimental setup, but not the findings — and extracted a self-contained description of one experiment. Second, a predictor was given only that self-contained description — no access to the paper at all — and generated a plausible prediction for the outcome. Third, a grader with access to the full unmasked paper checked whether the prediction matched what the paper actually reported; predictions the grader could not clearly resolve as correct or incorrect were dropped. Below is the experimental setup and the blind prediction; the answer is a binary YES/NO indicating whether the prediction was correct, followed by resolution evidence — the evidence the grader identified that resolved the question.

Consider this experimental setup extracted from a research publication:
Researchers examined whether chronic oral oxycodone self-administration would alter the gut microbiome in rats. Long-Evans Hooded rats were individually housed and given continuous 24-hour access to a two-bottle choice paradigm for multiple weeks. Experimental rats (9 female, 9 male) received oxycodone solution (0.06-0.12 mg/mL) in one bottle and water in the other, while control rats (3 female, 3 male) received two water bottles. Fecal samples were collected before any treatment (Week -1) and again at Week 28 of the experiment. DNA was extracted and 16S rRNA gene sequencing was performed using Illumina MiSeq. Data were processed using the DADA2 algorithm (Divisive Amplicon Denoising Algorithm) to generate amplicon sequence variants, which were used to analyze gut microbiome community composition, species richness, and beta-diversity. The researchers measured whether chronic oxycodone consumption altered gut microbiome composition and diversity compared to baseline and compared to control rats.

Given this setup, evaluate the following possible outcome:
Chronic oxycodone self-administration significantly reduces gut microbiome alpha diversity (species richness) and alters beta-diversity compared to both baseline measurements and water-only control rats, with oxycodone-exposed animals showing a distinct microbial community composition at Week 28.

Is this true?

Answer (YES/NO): NO